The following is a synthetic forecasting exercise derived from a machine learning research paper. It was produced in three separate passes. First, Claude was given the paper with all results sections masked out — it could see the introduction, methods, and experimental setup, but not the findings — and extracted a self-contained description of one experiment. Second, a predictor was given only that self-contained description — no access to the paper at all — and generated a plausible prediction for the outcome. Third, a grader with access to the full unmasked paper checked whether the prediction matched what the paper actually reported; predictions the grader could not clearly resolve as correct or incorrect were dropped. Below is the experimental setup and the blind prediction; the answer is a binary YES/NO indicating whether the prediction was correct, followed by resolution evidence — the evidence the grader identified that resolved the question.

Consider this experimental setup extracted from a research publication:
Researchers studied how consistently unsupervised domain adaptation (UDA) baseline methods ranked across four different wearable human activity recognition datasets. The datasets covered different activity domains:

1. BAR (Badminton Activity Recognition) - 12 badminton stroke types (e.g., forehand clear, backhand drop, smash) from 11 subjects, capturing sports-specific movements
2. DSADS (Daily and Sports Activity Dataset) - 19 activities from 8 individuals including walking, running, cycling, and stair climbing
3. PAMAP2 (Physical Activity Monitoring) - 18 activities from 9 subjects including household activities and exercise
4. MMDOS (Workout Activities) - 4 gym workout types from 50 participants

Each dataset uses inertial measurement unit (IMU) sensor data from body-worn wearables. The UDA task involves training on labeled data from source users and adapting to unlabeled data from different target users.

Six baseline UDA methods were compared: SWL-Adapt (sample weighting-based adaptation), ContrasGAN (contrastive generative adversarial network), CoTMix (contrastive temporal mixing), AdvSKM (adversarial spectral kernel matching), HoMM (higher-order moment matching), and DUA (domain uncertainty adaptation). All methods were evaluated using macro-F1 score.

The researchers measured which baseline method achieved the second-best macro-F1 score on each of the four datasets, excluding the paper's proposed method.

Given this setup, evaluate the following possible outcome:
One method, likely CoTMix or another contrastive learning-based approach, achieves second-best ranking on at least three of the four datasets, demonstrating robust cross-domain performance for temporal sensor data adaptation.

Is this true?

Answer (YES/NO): NO